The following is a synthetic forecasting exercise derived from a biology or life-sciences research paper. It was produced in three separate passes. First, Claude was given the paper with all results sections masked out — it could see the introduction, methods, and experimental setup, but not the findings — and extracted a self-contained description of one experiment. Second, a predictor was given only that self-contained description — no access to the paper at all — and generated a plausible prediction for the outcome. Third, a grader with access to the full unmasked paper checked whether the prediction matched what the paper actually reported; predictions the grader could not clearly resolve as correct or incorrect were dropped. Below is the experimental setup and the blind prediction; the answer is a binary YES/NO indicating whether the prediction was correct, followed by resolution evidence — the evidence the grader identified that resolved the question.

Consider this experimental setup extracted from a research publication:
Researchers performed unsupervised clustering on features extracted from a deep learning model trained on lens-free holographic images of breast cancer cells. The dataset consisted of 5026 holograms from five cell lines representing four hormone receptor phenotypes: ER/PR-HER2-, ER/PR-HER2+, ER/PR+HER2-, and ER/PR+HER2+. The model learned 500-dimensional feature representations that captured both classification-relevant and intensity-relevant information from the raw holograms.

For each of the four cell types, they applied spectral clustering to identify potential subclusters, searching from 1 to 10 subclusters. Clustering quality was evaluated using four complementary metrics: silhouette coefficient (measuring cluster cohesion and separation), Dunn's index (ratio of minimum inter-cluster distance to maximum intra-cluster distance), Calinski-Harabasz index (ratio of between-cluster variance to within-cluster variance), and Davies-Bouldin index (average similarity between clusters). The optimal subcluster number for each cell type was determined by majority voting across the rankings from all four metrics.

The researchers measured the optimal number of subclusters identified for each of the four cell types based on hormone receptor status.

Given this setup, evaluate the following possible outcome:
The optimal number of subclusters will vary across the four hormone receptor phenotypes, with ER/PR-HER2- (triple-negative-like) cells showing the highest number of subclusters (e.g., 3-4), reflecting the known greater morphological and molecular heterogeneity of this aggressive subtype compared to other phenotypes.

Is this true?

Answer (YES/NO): NO